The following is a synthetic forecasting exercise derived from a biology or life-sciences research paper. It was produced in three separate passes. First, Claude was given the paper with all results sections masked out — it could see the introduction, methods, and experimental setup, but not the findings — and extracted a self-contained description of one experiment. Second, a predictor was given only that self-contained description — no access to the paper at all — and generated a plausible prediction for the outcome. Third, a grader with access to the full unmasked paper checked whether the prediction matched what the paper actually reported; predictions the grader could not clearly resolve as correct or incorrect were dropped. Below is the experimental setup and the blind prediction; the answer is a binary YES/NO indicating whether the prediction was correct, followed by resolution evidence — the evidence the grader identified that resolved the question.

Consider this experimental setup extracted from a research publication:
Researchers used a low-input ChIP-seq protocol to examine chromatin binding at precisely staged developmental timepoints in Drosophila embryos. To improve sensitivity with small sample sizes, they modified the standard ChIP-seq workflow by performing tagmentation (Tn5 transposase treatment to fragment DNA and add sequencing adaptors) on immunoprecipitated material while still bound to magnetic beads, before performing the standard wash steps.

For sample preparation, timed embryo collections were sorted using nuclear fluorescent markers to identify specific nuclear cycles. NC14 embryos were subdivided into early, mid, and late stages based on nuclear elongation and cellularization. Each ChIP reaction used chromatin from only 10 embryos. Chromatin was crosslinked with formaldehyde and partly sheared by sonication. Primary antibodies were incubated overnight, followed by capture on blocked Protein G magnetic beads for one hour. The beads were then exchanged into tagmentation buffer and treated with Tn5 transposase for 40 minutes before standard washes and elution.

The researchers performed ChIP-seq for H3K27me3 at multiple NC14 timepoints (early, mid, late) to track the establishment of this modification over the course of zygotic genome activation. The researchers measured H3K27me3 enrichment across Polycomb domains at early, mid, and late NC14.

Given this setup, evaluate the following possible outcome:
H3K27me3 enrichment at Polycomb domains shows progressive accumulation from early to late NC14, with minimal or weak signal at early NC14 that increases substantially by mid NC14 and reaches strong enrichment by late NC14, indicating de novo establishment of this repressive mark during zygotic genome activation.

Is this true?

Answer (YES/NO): YES